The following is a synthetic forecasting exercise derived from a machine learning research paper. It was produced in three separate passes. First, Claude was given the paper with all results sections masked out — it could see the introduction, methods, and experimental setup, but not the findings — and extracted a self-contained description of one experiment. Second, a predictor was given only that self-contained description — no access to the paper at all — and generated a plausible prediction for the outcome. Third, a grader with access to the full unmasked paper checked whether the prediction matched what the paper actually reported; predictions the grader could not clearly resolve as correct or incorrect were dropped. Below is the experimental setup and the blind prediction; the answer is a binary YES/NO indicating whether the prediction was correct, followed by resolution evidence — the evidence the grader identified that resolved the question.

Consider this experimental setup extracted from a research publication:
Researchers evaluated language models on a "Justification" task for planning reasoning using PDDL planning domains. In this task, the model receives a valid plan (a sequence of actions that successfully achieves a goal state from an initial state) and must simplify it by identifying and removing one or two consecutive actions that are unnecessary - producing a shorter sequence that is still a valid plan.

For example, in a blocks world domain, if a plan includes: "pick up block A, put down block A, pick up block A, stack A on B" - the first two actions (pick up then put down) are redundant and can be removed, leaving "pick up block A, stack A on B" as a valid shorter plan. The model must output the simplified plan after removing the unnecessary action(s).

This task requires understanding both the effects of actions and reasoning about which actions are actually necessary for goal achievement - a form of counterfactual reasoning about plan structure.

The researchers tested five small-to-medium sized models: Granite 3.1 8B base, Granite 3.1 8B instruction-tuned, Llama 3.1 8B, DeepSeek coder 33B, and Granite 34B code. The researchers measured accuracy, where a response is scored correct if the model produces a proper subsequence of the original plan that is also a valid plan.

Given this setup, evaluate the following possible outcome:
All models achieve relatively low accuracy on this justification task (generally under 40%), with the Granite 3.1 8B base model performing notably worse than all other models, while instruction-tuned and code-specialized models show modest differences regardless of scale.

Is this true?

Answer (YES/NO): NO